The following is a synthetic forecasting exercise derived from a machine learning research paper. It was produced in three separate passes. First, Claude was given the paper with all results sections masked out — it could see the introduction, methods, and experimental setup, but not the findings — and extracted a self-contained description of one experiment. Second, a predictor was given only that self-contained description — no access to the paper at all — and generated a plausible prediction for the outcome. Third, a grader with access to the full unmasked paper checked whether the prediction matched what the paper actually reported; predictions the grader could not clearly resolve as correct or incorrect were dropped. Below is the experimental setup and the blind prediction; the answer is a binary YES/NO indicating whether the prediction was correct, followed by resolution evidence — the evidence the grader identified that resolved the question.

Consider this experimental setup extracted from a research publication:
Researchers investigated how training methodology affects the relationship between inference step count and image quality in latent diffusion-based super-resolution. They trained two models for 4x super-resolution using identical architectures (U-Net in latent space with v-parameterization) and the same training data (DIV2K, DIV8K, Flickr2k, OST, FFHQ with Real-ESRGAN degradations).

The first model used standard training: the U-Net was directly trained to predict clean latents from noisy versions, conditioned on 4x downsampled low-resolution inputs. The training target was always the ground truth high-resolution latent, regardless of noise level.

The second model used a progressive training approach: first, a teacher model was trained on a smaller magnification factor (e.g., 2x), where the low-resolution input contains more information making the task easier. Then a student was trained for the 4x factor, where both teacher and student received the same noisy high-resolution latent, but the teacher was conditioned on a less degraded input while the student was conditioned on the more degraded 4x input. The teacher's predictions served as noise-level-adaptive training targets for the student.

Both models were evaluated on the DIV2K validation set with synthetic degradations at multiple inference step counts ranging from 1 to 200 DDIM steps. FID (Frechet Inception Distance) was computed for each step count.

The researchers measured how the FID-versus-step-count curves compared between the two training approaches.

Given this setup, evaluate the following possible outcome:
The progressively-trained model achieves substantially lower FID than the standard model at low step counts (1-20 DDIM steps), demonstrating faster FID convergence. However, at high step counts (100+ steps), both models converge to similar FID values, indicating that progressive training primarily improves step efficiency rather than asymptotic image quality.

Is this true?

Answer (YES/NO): YES